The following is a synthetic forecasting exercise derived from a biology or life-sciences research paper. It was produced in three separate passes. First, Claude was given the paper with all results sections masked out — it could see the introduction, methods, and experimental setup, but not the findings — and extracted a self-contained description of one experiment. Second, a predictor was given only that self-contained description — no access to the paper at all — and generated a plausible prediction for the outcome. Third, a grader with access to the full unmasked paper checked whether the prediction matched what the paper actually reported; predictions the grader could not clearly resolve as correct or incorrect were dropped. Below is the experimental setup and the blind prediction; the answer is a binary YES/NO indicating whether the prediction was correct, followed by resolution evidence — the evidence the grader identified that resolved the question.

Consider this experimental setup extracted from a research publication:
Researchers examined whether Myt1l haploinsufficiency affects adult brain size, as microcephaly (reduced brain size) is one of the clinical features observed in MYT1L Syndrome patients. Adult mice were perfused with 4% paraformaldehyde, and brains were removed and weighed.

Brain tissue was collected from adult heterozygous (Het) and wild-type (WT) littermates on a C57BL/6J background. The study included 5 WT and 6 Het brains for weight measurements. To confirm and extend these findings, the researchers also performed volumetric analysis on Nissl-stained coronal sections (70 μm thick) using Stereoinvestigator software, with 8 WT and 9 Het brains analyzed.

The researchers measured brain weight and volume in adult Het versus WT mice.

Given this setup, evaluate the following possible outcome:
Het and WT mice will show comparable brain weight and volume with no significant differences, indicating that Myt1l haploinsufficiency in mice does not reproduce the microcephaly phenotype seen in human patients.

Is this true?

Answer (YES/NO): NO